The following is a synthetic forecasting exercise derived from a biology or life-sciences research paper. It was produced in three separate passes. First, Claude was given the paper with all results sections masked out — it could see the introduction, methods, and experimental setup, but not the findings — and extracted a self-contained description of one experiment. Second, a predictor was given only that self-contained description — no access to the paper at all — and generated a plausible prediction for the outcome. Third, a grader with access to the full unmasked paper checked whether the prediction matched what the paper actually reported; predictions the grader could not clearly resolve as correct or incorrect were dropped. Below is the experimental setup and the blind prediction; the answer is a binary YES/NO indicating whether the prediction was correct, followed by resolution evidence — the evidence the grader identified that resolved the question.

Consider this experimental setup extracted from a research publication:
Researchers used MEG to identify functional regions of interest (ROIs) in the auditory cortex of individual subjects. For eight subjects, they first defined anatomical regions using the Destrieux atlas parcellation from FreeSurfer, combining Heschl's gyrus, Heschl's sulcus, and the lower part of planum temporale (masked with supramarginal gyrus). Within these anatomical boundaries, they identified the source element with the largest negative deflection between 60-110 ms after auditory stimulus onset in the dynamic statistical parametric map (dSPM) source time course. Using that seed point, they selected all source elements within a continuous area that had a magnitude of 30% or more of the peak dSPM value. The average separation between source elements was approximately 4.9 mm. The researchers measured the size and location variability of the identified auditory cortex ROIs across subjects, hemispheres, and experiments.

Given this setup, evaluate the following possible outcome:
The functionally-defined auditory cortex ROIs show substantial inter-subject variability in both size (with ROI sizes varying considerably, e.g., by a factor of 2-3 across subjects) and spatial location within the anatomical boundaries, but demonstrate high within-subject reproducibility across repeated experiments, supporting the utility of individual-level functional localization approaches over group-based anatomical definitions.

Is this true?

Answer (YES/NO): NO